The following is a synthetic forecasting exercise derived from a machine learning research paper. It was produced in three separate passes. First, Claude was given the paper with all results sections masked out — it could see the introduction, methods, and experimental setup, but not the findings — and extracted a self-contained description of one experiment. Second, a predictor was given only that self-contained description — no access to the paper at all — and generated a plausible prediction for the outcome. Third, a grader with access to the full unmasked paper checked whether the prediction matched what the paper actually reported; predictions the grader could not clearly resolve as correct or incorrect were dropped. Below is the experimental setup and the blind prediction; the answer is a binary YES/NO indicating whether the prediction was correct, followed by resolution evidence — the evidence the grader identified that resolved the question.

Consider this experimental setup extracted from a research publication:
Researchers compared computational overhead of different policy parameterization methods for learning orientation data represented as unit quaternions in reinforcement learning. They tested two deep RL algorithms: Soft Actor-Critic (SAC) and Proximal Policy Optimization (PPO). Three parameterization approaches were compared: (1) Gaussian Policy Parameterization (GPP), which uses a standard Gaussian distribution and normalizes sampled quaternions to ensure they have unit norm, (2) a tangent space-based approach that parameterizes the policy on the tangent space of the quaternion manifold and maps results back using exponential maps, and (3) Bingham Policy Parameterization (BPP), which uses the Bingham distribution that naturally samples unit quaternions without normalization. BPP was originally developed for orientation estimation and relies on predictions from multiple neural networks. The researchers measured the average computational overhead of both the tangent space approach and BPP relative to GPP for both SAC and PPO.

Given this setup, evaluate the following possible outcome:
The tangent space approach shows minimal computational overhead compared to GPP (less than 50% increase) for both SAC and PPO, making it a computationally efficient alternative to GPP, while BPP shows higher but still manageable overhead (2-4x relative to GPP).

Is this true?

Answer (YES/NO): NO